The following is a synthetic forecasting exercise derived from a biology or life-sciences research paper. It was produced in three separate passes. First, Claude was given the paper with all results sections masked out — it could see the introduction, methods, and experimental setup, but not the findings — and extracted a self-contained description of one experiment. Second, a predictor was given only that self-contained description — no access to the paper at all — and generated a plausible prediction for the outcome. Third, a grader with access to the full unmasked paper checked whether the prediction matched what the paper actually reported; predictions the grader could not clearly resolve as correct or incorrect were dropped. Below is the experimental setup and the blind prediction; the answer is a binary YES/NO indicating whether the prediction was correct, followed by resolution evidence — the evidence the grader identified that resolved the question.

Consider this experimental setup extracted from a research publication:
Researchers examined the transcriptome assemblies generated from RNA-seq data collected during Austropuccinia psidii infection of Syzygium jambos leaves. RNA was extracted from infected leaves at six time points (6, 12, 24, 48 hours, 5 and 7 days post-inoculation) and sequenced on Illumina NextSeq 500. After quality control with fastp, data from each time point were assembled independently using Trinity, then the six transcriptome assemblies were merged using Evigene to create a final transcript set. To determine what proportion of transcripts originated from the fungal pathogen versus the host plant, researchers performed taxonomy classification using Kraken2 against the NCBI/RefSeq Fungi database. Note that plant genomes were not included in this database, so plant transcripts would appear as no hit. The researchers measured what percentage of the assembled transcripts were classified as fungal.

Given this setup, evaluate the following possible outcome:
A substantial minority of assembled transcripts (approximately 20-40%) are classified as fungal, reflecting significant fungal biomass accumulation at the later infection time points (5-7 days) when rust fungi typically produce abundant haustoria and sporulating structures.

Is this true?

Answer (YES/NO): NO